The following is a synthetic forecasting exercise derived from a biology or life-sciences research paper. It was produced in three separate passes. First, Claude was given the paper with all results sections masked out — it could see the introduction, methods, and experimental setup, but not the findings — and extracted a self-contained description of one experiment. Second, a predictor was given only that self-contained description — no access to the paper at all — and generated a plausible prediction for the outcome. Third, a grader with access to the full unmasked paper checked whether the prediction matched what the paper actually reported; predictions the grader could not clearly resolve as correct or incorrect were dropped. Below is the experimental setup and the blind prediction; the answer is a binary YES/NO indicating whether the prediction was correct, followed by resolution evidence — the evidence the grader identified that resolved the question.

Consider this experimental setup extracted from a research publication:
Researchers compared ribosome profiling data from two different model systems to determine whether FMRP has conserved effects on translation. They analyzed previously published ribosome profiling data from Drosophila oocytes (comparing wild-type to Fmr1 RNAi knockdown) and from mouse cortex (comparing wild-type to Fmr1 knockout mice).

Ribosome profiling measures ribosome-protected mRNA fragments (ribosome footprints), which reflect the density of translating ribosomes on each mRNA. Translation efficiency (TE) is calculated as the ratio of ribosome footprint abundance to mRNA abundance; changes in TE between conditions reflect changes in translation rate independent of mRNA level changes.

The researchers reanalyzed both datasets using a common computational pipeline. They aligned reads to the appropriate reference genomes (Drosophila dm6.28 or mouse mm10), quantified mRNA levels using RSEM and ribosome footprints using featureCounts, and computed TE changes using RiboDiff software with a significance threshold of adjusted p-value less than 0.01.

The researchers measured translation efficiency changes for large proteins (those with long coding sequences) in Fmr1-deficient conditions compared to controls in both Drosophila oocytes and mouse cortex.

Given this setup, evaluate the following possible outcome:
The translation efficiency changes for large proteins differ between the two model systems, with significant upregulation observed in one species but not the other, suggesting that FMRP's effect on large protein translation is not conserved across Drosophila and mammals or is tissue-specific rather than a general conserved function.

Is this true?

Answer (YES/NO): NO